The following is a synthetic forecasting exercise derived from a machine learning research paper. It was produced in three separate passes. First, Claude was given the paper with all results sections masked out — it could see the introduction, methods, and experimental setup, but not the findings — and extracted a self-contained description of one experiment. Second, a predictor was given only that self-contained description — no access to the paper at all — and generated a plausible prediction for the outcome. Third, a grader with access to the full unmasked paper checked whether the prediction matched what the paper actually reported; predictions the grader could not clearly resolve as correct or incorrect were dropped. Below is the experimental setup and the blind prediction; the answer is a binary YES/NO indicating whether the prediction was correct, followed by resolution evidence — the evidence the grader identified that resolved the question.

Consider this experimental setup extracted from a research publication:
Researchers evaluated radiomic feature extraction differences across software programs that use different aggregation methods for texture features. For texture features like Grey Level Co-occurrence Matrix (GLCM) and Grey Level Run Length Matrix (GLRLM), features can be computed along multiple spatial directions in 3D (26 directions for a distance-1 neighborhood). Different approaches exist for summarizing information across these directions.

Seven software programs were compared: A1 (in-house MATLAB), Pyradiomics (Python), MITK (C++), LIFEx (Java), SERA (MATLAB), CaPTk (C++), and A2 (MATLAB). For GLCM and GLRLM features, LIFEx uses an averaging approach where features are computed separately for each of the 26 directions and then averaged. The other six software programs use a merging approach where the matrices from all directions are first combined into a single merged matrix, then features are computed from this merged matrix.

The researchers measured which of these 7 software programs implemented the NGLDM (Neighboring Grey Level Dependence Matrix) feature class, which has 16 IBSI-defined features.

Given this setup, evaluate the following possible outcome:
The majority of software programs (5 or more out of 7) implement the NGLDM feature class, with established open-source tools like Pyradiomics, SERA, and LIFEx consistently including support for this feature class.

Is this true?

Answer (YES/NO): NO